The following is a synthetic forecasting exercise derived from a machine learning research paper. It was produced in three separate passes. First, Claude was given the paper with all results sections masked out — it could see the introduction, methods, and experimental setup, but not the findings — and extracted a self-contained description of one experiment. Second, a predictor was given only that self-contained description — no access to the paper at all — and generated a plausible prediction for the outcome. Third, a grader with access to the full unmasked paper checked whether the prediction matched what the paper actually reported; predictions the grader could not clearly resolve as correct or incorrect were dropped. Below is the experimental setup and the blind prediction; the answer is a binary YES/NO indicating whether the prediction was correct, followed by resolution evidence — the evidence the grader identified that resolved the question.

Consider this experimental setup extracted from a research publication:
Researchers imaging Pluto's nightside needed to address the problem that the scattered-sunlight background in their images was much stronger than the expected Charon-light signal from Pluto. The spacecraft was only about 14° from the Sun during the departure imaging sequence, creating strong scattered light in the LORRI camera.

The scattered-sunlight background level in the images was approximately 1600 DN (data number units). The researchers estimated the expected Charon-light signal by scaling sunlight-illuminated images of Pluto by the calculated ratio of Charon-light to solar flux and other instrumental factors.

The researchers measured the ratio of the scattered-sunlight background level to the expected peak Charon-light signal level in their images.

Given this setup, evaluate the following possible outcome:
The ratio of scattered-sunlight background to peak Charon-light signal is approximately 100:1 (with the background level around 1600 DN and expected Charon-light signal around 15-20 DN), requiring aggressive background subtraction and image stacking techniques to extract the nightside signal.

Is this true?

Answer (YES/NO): NO